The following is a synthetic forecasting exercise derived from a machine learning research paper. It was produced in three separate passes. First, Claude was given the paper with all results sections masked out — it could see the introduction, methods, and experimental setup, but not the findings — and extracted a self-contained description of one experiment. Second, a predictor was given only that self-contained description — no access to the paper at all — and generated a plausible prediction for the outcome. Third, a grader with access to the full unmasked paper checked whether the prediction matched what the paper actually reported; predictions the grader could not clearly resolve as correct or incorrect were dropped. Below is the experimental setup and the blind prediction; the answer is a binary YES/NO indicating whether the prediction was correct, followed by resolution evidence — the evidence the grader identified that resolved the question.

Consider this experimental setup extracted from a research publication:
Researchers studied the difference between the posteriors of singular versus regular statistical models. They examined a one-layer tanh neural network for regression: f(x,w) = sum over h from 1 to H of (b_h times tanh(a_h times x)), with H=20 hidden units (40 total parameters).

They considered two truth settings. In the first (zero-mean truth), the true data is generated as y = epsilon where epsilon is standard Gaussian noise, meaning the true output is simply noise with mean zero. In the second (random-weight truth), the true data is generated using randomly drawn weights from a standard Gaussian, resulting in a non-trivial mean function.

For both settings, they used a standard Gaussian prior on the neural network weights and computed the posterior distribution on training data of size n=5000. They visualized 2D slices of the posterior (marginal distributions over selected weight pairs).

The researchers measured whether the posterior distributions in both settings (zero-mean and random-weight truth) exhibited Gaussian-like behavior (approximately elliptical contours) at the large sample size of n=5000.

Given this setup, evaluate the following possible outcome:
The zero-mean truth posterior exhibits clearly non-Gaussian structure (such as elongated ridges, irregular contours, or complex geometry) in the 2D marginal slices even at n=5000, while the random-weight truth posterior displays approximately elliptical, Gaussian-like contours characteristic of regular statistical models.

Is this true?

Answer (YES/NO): NO